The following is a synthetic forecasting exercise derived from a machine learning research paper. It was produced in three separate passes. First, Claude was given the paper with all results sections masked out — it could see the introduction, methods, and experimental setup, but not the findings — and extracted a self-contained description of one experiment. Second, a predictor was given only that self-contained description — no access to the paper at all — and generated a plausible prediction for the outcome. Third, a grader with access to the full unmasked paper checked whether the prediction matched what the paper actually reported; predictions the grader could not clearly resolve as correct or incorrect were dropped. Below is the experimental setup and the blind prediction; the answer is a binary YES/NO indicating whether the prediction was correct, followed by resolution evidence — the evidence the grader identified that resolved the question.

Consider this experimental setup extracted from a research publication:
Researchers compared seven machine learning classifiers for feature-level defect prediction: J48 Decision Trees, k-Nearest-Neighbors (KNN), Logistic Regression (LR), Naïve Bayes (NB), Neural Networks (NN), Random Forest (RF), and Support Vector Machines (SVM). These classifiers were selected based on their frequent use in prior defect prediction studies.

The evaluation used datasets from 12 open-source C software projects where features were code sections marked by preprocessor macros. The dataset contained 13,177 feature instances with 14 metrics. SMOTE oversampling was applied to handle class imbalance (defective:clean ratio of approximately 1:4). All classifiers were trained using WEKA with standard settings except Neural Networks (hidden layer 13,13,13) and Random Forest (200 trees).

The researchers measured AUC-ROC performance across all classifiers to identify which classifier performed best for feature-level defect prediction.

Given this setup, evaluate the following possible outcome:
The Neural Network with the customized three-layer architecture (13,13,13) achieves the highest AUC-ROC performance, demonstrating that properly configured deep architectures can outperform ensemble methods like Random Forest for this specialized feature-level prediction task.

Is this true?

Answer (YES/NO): NO